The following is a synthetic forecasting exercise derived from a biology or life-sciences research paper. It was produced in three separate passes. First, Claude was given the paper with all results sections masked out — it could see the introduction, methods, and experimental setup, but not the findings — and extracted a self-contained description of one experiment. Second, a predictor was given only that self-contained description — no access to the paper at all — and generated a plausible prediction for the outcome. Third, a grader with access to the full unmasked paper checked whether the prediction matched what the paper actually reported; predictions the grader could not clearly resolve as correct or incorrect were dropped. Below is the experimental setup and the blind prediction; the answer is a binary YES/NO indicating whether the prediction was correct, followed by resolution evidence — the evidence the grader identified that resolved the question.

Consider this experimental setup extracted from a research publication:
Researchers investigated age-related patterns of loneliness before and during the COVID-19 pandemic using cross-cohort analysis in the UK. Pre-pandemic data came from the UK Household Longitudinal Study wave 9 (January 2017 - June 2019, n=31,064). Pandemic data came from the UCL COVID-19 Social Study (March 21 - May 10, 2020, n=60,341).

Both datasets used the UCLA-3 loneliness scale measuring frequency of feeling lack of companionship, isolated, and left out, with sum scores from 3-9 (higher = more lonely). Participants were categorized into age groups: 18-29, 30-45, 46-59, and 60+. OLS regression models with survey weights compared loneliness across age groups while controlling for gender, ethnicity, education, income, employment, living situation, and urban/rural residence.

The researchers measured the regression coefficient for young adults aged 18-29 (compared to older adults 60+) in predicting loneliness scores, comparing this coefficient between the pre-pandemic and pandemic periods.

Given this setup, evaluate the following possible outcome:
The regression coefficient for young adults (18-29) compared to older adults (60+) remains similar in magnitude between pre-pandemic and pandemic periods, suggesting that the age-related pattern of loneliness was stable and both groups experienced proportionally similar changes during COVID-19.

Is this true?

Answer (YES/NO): NO